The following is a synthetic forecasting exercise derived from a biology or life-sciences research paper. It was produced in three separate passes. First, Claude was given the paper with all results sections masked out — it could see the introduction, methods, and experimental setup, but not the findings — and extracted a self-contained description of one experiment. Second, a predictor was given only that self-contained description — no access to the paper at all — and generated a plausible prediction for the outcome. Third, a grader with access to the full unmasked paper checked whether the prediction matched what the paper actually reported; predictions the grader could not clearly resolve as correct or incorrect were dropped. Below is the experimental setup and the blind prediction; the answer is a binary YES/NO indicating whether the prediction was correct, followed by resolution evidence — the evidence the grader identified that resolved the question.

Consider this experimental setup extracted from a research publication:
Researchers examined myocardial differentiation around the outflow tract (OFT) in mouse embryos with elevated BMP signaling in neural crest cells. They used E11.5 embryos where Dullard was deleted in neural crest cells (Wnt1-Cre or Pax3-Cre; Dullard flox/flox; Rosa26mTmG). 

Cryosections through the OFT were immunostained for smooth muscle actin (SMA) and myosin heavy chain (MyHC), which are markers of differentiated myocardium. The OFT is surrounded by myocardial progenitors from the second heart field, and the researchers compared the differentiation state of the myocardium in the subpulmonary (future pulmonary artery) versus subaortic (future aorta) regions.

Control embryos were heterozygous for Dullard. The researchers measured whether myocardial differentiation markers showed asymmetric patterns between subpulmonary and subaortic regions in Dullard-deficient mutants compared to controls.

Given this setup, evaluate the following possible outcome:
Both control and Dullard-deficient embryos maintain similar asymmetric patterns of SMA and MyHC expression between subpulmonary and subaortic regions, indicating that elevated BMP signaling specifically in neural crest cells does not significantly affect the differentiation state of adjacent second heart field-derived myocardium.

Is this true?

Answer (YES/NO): NO